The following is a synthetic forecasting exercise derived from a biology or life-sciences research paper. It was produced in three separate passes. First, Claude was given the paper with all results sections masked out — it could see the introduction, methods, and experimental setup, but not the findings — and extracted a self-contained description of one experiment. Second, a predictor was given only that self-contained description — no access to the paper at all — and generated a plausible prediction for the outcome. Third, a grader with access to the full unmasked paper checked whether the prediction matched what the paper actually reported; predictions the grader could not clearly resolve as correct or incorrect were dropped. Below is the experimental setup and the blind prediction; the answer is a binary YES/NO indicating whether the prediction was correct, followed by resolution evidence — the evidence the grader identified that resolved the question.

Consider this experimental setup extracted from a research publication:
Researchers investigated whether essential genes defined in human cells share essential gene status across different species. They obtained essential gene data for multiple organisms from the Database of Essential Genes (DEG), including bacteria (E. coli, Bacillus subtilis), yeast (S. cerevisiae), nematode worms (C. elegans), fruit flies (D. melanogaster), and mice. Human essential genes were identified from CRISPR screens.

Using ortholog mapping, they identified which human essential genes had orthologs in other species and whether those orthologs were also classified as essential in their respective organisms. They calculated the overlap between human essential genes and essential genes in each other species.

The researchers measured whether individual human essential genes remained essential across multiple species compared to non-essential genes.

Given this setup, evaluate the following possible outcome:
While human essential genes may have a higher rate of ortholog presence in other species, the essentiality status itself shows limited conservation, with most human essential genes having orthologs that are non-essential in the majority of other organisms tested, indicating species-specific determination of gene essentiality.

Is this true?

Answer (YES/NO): YES